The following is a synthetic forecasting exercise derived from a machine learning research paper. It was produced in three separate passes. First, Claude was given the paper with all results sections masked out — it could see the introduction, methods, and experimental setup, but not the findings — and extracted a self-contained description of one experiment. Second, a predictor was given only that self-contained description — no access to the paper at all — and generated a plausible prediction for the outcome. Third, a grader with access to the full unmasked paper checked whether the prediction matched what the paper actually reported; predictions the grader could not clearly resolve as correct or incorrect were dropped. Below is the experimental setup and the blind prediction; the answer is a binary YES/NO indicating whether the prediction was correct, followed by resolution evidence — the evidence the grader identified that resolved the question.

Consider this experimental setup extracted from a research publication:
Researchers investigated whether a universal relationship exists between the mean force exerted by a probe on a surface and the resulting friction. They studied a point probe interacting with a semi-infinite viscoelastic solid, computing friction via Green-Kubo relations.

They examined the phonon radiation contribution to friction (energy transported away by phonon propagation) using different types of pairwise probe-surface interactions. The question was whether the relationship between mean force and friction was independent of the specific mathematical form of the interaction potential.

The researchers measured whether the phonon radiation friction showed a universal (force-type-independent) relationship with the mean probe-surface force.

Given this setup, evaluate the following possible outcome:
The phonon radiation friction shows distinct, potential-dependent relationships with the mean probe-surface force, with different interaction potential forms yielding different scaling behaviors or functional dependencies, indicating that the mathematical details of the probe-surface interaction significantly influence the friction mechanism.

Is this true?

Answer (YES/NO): NO